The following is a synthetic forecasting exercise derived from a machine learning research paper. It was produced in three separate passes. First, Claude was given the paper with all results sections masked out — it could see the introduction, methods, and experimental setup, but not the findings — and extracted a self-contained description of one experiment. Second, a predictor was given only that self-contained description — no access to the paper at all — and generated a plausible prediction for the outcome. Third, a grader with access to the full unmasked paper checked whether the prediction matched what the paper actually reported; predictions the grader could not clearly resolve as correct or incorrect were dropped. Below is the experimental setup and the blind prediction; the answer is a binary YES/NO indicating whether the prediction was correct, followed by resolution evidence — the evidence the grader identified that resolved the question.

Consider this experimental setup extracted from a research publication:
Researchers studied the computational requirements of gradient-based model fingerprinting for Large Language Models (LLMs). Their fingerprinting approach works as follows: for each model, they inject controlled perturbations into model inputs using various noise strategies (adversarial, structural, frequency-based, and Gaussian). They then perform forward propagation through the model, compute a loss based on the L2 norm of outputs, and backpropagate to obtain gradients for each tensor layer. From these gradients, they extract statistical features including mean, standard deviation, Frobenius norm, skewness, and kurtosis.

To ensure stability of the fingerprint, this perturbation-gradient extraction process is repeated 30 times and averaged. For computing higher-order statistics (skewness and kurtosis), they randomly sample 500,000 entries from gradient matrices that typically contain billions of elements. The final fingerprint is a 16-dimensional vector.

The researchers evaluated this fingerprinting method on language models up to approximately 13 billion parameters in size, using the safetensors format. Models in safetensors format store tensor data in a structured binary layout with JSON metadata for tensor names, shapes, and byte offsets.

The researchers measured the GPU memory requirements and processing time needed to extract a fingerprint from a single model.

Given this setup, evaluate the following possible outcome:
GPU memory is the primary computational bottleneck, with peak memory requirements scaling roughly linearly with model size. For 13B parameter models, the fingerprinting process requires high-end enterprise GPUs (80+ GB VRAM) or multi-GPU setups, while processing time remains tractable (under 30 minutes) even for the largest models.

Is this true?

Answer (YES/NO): NO